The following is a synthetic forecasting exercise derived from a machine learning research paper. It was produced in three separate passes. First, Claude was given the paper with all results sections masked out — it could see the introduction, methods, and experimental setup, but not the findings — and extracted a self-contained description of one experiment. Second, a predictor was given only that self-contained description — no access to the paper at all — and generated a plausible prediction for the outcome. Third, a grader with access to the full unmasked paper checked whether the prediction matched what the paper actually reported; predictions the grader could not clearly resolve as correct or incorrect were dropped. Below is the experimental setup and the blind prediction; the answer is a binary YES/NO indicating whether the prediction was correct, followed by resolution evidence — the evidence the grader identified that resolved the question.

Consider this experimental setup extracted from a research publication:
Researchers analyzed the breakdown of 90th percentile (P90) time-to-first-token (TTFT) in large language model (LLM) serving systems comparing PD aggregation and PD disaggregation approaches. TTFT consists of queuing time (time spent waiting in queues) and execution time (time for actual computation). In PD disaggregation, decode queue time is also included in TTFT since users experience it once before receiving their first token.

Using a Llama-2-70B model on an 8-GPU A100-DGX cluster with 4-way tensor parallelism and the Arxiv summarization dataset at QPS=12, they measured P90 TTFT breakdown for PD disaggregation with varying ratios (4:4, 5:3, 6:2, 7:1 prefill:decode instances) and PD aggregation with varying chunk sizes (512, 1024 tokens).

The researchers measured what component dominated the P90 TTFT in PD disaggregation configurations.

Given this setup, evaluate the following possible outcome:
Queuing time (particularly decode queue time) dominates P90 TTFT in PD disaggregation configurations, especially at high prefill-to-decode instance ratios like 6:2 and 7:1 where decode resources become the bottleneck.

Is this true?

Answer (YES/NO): NO